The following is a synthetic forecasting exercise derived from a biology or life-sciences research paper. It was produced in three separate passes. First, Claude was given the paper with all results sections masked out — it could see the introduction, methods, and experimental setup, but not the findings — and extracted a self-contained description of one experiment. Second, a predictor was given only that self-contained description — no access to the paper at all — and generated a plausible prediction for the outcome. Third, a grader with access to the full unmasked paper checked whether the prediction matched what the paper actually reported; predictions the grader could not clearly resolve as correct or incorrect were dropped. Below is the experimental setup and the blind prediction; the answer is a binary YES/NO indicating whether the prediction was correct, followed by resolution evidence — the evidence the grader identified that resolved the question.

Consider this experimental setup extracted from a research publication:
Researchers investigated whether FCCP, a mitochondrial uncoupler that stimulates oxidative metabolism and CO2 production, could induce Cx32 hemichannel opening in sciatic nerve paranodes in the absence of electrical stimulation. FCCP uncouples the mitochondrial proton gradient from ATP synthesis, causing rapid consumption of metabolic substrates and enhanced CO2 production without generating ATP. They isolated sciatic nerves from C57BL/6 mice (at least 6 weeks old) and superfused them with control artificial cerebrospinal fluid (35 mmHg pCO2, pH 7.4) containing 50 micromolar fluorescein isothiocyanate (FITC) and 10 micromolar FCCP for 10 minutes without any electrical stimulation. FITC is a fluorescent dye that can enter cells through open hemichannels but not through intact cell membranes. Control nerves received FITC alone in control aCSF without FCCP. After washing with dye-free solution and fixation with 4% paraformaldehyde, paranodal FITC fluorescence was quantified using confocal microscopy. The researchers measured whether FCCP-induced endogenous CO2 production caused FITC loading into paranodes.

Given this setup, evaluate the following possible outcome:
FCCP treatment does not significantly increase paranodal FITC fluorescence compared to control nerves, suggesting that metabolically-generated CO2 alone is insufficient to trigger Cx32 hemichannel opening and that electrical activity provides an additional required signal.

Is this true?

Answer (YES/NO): NO